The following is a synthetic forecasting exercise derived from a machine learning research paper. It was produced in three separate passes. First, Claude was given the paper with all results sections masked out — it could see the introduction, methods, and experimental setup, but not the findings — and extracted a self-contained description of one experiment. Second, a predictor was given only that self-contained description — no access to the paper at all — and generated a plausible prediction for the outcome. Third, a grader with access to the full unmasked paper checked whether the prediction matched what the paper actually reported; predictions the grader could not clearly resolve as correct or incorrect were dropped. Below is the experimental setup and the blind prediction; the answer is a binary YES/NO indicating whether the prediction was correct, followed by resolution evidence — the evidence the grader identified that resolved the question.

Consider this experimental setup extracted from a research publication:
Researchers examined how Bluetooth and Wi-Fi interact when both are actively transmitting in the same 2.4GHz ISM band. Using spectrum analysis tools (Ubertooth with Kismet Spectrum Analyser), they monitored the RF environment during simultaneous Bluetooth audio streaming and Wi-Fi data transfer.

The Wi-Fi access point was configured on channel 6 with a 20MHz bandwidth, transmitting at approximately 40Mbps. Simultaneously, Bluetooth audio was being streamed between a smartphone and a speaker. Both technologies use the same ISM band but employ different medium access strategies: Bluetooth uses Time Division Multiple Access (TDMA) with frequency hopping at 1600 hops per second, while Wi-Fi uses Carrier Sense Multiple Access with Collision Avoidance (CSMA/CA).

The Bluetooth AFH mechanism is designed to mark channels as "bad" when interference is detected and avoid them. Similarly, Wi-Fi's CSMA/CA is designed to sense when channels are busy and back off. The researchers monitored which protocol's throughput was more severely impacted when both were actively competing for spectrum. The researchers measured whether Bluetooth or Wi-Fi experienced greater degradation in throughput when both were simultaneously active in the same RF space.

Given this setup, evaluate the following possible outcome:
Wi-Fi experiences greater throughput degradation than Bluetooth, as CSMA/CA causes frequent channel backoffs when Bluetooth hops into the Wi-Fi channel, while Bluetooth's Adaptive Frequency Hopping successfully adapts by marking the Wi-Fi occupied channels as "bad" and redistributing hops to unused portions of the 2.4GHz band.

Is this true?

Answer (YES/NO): NO